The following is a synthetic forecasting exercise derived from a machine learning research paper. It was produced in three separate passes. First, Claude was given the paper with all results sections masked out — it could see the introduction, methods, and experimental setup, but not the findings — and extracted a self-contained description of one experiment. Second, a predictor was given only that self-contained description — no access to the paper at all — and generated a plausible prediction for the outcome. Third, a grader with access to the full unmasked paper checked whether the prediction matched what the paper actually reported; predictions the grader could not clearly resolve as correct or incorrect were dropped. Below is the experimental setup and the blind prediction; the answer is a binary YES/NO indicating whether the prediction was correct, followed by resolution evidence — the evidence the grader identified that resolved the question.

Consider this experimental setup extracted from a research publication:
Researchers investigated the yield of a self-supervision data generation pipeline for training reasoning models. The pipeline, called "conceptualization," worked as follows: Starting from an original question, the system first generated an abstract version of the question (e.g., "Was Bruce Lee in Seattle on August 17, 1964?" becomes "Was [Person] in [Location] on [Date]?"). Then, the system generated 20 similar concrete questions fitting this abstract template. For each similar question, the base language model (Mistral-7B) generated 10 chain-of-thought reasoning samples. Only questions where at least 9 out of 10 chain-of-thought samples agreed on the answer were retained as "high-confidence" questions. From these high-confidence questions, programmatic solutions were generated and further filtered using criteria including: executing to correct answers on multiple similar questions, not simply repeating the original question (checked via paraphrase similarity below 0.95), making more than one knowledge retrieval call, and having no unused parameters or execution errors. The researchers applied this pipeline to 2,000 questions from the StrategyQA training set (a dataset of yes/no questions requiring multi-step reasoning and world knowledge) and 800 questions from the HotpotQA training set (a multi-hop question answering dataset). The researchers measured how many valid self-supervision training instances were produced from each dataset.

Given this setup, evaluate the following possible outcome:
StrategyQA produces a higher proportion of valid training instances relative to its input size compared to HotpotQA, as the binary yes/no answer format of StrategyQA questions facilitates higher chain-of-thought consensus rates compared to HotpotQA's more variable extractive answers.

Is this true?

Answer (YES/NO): YES